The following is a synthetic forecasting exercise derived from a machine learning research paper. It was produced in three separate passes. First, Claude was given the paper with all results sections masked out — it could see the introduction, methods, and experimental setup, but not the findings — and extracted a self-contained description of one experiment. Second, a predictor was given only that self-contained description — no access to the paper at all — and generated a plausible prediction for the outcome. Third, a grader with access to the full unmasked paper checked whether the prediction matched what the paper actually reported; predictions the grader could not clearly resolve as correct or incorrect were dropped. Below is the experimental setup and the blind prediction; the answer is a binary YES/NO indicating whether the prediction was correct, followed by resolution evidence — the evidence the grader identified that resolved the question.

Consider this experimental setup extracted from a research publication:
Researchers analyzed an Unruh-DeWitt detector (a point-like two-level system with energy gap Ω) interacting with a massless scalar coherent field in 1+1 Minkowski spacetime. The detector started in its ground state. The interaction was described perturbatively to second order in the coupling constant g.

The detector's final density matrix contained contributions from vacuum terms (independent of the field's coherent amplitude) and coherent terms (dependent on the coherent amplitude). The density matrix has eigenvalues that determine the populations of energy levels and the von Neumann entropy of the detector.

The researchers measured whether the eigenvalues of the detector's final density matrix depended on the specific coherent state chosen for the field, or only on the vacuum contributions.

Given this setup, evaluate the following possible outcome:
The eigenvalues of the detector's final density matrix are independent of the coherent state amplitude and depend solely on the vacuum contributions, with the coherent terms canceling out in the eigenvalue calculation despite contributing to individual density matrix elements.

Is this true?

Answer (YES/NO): YES